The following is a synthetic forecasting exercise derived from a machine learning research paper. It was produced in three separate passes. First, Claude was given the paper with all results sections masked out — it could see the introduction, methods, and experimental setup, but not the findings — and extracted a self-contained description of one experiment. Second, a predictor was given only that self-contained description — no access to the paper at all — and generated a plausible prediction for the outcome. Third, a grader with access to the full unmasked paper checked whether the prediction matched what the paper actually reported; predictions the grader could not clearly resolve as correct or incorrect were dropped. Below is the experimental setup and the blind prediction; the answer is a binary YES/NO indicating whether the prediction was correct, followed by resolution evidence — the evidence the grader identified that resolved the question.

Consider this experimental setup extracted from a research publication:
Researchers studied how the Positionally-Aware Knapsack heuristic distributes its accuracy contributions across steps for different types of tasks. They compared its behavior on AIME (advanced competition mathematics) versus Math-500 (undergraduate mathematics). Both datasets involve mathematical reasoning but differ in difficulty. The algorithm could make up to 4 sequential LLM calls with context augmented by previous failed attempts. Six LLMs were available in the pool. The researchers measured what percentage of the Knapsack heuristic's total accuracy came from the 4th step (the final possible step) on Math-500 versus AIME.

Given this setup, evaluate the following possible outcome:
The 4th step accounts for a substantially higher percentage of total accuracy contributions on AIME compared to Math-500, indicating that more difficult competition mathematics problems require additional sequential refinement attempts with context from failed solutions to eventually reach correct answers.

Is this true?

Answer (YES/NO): NO